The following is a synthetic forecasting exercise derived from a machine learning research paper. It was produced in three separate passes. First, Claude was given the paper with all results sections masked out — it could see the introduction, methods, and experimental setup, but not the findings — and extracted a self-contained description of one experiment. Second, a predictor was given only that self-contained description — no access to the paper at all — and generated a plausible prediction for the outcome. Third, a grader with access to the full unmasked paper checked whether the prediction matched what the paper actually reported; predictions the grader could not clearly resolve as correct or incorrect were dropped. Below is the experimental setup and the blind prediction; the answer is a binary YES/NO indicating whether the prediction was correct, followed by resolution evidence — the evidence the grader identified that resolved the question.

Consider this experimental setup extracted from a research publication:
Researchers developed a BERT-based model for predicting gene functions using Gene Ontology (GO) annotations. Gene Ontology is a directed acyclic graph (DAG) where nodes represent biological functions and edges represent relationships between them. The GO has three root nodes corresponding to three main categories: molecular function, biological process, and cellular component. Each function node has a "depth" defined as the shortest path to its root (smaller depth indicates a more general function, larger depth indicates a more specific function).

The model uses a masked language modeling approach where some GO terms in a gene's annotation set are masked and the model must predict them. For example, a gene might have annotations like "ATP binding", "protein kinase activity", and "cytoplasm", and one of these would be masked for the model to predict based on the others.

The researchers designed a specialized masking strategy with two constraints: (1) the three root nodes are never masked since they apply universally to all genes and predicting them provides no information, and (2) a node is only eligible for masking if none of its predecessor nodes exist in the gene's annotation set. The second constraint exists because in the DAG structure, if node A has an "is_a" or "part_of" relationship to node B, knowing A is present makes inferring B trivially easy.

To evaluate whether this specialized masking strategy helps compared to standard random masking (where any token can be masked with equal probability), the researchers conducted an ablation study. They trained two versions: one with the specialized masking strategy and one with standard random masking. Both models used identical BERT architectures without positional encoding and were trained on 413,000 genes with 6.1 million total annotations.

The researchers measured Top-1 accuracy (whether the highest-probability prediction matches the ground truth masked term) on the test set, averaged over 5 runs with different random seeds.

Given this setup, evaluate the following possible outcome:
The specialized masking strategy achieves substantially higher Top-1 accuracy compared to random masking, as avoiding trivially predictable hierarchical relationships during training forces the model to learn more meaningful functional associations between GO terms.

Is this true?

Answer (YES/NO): YES